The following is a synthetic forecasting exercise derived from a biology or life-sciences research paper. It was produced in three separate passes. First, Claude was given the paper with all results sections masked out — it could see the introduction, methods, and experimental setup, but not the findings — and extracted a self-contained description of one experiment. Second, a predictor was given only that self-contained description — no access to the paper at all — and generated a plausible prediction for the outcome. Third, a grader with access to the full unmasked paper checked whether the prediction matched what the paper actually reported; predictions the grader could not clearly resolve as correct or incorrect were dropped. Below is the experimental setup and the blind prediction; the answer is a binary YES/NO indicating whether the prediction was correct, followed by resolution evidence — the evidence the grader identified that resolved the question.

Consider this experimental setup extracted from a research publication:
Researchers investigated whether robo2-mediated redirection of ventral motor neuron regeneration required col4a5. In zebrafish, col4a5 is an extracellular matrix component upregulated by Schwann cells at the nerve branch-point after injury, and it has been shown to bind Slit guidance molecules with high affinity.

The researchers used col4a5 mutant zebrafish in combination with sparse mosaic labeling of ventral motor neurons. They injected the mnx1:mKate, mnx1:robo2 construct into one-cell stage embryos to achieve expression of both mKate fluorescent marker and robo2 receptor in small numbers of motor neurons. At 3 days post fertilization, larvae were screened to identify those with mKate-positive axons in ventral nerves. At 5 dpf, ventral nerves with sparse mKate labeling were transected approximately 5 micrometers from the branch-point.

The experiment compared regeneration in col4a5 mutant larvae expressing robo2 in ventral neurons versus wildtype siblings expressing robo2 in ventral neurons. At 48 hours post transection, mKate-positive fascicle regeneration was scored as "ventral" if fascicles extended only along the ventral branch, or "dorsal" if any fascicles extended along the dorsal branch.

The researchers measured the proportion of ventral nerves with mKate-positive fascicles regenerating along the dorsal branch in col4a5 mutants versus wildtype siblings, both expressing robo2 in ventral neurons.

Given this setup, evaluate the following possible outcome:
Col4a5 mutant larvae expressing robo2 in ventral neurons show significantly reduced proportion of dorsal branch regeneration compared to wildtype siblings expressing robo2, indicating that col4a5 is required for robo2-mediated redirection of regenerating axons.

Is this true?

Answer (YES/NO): YES